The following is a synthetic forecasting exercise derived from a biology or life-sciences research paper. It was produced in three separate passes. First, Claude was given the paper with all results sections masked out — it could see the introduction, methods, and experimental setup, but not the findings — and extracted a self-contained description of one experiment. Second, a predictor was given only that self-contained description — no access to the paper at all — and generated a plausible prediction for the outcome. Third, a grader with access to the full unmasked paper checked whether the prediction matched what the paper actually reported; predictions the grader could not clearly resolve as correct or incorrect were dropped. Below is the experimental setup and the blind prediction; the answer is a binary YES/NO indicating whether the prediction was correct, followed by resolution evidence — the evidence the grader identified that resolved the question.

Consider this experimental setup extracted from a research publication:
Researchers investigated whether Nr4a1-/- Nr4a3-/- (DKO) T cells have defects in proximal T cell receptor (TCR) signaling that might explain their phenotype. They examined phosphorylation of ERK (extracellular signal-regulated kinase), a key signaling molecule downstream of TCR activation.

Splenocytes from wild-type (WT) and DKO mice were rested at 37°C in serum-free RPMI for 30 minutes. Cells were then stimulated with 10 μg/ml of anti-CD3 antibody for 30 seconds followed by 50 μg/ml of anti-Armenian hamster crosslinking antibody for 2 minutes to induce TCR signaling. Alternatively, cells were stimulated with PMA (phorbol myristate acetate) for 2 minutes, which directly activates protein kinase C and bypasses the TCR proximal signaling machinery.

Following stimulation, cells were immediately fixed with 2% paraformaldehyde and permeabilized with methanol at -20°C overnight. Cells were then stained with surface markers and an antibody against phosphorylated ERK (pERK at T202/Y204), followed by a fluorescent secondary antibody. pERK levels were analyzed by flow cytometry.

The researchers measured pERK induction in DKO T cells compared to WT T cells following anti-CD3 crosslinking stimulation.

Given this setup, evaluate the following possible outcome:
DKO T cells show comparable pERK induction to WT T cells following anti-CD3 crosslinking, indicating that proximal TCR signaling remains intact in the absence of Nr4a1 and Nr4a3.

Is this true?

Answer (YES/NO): YES